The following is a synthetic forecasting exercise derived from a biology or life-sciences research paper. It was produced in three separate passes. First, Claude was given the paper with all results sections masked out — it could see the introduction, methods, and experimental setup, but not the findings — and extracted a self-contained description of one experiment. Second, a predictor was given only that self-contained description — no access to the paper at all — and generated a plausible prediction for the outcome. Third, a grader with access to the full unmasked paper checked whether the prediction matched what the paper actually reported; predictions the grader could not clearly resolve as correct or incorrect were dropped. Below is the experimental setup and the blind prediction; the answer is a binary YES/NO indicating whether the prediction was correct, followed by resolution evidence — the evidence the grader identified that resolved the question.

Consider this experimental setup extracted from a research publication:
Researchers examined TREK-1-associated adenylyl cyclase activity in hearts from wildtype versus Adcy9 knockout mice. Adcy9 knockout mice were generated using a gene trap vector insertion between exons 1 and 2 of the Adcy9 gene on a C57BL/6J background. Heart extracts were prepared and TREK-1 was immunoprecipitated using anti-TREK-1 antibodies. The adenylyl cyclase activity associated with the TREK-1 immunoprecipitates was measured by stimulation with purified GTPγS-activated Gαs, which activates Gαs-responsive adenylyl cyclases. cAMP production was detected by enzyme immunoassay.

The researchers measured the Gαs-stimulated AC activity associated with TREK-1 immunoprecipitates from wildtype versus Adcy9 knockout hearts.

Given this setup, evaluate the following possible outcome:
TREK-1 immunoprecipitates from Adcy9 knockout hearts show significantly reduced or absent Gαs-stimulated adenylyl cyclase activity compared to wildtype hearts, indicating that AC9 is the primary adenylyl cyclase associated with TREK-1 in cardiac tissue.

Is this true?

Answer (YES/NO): YES